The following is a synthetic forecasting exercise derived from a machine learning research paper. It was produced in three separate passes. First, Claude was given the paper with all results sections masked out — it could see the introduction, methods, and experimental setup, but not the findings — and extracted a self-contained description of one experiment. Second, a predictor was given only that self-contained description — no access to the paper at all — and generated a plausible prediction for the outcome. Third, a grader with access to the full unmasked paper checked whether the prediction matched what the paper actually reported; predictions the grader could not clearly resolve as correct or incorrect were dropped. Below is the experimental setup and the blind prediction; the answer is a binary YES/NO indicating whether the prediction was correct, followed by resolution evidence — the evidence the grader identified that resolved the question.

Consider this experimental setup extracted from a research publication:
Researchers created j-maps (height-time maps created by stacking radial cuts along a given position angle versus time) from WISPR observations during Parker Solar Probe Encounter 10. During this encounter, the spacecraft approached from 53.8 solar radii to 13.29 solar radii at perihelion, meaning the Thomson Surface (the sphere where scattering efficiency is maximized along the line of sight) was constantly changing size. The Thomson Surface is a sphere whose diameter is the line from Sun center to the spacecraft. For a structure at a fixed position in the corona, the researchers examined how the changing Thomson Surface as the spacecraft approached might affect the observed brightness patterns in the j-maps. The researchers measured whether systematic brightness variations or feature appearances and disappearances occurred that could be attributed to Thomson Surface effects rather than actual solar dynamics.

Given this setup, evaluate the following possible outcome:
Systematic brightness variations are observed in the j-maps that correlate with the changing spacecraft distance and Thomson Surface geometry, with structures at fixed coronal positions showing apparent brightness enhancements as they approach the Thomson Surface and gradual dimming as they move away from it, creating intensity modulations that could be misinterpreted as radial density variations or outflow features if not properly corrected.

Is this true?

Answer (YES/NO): NO